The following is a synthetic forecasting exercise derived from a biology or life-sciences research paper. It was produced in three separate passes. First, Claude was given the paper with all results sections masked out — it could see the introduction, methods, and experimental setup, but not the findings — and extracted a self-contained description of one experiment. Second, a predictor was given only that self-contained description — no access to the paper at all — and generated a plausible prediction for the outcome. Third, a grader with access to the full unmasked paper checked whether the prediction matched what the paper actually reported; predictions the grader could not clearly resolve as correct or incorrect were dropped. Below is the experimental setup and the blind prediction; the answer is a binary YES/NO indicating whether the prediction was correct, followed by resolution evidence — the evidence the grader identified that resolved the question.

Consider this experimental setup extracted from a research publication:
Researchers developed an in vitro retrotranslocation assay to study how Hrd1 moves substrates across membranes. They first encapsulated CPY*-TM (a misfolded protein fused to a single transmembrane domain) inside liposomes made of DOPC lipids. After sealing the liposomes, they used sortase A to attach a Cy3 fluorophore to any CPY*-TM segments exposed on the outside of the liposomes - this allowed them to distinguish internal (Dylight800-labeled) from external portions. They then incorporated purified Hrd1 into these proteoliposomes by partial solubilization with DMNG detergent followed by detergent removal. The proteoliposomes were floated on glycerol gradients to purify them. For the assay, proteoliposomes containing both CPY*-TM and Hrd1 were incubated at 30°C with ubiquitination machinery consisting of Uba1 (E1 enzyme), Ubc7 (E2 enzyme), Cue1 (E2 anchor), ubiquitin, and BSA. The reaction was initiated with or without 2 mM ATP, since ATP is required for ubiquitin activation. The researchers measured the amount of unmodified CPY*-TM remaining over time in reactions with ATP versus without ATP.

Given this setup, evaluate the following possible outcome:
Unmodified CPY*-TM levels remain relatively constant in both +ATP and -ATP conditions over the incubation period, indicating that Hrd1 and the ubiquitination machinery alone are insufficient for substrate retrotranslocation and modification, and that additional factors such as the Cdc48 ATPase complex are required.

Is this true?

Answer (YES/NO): NO